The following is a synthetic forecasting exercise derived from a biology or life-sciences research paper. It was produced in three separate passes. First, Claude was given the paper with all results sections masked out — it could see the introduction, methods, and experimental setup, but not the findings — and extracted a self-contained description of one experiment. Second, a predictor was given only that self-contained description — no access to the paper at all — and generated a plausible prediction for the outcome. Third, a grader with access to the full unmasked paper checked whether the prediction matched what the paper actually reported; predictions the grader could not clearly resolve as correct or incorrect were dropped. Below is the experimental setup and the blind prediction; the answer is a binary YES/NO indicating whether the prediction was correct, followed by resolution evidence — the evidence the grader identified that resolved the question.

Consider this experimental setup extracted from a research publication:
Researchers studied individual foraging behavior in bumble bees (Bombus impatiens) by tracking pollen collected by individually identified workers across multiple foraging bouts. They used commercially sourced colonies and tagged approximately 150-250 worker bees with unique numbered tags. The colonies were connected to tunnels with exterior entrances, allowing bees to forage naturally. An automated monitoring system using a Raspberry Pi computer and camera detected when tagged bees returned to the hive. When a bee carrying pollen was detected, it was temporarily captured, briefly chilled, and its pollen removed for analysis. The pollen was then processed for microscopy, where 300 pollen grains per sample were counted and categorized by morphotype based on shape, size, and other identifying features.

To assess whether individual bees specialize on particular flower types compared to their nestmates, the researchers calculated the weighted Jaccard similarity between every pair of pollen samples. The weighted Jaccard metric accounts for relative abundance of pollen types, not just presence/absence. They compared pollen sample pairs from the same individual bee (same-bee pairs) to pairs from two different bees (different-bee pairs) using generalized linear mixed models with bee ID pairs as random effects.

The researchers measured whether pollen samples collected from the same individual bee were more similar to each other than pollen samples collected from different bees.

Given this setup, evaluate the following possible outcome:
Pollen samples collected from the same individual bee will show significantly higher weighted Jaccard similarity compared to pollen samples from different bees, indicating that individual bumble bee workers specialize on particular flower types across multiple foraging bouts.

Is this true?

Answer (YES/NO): YES